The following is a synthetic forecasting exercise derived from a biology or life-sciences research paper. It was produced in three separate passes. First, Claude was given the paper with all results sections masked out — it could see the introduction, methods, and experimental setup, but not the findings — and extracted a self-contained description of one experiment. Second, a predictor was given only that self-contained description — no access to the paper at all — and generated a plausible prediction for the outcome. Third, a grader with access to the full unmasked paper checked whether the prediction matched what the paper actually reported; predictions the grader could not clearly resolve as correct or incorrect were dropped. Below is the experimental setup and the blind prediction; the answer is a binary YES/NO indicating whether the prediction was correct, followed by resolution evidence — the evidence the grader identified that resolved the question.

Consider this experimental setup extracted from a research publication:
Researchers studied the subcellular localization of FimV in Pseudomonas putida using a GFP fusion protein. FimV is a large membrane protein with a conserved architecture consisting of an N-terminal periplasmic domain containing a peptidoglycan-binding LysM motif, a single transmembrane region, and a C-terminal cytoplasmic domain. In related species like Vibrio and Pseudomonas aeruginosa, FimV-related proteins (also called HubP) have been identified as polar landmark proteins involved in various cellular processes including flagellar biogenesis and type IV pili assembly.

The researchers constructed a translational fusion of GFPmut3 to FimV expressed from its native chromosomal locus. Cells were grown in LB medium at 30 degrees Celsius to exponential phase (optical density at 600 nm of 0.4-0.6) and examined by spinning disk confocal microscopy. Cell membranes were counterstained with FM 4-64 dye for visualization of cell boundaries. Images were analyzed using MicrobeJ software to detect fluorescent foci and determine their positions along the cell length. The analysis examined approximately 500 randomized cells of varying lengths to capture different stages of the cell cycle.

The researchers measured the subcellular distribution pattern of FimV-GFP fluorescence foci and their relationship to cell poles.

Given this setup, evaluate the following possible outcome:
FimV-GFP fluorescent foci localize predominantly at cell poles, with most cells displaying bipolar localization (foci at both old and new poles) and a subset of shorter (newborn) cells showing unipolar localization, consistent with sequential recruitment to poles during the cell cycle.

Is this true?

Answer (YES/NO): NO